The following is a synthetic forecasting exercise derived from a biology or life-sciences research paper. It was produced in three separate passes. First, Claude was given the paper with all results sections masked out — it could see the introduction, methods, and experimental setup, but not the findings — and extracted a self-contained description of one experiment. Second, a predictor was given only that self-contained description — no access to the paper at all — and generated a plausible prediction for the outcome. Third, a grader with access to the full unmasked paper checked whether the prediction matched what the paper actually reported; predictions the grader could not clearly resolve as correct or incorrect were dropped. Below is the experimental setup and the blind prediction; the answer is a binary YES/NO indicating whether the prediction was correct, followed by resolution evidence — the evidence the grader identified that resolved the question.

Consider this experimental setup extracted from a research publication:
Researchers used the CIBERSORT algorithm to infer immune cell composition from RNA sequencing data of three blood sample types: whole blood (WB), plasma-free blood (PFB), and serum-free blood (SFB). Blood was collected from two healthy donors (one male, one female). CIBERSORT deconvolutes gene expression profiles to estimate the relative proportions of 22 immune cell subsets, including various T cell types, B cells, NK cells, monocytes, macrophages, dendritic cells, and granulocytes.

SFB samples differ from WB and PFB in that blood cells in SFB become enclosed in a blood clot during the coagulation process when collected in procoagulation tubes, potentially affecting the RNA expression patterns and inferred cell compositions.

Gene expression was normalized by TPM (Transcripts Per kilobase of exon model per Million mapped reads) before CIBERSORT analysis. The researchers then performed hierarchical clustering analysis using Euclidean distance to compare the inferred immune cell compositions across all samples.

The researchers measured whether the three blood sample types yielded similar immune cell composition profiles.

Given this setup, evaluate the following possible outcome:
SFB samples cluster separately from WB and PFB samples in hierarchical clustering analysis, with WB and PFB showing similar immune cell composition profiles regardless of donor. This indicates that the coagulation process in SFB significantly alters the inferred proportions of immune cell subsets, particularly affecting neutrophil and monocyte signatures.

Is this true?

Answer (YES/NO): NO